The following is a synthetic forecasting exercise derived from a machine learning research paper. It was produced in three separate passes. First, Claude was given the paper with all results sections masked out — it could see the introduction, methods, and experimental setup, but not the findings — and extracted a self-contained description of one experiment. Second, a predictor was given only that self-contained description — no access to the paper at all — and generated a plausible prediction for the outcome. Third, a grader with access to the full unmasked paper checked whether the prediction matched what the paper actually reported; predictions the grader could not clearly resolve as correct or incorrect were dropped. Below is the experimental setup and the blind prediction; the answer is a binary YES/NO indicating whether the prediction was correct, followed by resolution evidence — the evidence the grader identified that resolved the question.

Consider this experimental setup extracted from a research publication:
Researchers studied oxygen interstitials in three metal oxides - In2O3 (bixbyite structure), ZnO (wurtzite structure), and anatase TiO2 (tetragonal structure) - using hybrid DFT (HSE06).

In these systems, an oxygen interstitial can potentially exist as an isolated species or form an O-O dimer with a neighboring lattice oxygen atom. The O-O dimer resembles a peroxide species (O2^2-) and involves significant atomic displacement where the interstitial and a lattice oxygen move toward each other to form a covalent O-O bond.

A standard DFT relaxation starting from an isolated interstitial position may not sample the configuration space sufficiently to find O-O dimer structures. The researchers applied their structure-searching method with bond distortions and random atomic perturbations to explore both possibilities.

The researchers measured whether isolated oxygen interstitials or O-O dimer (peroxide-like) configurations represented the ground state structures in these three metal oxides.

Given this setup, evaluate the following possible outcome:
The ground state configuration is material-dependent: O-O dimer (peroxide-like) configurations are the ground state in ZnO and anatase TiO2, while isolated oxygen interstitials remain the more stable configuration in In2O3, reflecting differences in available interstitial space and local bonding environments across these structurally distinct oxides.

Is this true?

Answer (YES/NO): NO